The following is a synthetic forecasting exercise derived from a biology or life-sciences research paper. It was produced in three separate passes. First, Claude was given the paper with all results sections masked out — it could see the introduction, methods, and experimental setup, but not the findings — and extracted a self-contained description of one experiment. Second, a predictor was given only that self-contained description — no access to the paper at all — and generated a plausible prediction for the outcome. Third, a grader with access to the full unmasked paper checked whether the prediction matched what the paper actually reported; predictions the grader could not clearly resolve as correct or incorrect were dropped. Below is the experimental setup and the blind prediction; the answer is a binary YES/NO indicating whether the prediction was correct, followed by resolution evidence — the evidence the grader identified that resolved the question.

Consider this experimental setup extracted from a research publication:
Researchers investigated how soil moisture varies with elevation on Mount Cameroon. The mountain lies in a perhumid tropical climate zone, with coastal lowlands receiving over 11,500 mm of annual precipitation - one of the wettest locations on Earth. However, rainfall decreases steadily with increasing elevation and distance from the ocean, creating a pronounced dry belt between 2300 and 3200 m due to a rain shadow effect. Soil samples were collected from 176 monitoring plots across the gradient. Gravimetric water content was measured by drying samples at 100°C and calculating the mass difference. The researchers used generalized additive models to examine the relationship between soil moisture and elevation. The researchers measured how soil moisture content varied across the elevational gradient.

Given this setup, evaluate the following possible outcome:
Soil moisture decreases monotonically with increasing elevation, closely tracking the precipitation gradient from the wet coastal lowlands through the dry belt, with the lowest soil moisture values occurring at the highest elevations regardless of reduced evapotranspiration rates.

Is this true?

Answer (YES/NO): NO